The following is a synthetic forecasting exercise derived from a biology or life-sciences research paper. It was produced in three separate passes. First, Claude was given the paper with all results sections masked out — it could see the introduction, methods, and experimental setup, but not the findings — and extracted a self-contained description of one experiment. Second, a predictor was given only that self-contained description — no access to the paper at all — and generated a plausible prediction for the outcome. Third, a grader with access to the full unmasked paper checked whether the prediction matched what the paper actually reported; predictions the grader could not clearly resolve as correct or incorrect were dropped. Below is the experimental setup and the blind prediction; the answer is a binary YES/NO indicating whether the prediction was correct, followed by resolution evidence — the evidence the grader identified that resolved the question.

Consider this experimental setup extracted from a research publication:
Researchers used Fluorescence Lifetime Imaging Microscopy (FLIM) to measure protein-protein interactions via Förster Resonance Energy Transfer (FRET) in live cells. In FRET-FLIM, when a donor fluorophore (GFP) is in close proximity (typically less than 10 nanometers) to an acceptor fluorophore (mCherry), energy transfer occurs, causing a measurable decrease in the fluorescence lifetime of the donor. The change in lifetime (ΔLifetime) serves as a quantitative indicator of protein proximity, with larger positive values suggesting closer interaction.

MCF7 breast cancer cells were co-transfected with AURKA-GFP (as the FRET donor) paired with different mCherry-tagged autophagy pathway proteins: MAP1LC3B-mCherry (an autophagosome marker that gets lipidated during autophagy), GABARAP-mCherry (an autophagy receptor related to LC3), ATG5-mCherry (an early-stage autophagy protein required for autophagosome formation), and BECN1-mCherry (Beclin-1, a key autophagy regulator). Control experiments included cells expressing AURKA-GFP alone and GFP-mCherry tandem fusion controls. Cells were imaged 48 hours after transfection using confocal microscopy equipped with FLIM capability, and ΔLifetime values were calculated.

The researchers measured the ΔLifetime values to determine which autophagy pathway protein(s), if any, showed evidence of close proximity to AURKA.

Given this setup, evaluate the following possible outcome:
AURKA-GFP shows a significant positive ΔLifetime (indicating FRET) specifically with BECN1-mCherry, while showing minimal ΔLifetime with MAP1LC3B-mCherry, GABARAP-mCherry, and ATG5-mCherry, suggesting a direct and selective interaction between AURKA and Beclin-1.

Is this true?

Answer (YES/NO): NO